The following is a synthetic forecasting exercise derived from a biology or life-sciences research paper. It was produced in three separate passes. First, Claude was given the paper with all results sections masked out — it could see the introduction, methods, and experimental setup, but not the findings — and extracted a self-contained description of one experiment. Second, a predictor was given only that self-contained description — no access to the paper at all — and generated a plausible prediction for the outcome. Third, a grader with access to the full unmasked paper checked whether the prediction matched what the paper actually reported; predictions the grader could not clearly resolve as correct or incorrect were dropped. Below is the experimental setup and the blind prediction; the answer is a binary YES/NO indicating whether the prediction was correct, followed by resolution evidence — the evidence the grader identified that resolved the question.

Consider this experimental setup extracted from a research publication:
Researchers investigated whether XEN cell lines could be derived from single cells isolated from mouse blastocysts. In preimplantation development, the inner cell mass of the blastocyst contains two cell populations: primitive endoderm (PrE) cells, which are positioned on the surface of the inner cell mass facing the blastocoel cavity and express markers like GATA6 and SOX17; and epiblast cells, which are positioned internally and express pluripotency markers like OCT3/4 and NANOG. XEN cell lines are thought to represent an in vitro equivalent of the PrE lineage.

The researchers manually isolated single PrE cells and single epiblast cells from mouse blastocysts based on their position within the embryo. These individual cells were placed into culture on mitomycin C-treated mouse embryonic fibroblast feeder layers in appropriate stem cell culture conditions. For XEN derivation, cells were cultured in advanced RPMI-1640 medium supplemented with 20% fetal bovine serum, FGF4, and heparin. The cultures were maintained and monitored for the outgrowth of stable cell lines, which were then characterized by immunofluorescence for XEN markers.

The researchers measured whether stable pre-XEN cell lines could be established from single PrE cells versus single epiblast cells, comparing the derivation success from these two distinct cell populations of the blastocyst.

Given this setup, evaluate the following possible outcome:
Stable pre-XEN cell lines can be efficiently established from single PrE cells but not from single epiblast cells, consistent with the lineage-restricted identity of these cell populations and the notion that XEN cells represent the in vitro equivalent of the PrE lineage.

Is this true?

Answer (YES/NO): NO